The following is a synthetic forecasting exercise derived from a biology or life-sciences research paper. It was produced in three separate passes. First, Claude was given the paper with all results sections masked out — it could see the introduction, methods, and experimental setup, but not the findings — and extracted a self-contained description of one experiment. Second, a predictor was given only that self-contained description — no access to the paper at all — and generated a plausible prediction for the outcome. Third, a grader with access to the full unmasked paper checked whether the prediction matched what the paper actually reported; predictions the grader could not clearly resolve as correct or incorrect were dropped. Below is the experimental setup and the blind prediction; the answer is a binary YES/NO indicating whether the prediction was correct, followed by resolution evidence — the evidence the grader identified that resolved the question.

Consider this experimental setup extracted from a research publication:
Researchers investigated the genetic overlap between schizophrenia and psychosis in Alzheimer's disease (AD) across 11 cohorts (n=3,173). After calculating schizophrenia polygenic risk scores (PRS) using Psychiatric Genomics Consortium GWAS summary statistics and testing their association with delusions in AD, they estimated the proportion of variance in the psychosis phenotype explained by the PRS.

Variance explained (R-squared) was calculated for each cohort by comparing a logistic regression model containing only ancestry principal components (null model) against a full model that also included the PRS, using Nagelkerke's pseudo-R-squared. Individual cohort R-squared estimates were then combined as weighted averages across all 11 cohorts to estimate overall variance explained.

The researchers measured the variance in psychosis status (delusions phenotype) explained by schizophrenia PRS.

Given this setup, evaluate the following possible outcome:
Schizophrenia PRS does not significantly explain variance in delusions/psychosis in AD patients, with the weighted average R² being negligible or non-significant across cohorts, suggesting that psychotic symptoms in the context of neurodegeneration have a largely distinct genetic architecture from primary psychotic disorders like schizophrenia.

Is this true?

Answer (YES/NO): NO